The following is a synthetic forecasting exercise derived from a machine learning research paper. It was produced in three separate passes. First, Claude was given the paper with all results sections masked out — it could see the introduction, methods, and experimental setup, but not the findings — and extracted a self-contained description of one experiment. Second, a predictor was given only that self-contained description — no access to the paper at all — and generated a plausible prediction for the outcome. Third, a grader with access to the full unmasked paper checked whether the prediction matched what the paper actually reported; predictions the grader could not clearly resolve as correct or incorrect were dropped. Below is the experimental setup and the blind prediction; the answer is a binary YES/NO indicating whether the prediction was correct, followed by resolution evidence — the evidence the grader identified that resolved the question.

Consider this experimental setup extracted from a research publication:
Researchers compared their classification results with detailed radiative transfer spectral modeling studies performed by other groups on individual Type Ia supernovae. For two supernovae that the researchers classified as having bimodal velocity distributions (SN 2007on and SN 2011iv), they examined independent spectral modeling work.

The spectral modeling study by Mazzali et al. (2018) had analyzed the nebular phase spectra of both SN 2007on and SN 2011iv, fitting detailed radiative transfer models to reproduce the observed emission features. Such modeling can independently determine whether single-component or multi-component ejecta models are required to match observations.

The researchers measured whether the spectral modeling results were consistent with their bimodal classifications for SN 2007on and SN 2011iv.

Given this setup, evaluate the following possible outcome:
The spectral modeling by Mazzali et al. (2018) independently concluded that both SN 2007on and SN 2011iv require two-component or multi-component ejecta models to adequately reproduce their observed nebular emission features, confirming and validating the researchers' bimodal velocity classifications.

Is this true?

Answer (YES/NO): YES